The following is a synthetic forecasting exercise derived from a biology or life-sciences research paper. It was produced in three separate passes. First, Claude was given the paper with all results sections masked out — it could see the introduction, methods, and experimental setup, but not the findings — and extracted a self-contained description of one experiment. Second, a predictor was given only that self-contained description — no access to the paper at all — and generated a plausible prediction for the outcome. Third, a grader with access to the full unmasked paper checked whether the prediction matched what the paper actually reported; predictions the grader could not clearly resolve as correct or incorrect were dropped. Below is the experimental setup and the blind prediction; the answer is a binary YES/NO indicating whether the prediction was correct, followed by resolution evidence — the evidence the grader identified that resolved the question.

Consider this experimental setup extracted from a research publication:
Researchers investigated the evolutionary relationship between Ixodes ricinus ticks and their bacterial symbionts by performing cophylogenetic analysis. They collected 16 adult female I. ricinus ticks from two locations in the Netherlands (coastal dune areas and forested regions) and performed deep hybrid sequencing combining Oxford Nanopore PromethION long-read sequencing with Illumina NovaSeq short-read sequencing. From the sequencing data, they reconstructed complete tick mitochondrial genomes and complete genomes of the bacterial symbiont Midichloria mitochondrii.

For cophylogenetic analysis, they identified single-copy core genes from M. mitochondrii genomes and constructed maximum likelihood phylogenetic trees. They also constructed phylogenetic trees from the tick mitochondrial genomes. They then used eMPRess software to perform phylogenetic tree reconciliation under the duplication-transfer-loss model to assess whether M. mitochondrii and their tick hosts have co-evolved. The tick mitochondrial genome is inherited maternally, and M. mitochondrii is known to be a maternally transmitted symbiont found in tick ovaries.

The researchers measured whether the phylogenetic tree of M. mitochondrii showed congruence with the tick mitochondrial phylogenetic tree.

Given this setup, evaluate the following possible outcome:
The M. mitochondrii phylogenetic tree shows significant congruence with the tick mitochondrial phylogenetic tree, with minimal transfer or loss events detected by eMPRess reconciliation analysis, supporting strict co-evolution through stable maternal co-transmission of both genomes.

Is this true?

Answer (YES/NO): NO